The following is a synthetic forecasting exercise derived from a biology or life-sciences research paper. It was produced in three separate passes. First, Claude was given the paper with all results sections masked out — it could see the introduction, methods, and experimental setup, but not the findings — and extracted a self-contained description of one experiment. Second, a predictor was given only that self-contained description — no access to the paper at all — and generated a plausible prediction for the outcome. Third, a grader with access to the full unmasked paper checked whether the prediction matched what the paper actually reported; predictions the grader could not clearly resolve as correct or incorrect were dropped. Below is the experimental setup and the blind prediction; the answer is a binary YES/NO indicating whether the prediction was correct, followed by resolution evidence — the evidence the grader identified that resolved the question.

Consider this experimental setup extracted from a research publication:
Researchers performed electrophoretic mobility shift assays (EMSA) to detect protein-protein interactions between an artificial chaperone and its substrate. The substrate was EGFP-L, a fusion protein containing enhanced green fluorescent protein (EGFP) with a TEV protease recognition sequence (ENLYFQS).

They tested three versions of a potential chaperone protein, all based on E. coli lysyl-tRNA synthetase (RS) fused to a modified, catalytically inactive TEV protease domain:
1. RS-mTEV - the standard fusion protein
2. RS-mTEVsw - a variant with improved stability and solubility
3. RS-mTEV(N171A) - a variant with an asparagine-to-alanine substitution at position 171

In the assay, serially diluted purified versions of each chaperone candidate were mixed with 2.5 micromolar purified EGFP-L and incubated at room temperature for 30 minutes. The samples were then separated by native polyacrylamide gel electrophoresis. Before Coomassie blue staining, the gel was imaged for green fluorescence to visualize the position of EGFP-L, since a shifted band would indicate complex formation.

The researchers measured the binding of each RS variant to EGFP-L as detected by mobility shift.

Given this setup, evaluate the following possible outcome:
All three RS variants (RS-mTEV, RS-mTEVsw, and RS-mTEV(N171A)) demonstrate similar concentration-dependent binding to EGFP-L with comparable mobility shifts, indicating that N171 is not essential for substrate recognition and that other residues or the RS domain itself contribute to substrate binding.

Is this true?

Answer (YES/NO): NO